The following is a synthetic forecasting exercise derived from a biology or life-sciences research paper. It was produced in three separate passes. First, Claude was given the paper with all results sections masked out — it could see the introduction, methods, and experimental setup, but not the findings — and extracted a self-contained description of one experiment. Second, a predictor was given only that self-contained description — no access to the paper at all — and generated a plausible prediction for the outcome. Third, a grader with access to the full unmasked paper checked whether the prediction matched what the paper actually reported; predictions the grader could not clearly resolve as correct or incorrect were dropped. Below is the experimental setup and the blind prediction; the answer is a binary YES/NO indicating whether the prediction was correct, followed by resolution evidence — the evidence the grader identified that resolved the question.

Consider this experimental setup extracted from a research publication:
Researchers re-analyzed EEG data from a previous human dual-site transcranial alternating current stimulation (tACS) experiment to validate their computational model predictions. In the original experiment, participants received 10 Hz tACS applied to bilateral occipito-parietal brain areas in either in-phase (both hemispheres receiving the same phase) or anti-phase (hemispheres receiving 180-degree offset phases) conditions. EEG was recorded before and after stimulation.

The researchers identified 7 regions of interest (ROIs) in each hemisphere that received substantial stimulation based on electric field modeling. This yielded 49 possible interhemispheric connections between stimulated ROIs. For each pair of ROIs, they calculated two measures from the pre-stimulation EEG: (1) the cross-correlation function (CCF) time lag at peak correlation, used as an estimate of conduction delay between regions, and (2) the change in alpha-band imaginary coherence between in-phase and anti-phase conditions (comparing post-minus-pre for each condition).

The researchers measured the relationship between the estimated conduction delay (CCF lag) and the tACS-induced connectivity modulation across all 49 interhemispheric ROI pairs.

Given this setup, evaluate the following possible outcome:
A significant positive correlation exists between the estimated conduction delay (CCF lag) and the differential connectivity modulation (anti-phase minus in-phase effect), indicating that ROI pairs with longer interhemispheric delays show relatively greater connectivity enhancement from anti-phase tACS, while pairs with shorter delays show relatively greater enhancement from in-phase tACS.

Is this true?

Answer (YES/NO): YES